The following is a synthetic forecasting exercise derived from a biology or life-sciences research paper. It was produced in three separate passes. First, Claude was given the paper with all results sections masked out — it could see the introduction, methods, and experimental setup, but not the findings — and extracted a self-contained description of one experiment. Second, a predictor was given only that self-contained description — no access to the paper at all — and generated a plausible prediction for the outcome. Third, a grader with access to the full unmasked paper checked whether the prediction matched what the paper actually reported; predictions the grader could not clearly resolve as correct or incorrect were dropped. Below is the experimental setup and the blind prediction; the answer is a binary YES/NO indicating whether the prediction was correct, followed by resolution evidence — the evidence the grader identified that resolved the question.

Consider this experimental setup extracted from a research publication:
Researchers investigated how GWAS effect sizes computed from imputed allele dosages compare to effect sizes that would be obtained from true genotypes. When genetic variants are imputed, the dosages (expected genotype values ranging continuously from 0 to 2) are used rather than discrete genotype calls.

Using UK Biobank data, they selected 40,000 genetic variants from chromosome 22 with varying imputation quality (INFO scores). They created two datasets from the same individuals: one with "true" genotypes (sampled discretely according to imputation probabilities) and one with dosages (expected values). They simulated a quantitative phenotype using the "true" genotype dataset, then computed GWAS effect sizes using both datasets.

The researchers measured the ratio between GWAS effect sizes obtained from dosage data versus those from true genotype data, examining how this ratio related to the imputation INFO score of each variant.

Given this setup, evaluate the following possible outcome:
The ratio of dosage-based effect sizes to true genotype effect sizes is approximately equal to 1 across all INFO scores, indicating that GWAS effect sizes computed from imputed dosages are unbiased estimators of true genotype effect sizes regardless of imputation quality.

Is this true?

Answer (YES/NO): NO